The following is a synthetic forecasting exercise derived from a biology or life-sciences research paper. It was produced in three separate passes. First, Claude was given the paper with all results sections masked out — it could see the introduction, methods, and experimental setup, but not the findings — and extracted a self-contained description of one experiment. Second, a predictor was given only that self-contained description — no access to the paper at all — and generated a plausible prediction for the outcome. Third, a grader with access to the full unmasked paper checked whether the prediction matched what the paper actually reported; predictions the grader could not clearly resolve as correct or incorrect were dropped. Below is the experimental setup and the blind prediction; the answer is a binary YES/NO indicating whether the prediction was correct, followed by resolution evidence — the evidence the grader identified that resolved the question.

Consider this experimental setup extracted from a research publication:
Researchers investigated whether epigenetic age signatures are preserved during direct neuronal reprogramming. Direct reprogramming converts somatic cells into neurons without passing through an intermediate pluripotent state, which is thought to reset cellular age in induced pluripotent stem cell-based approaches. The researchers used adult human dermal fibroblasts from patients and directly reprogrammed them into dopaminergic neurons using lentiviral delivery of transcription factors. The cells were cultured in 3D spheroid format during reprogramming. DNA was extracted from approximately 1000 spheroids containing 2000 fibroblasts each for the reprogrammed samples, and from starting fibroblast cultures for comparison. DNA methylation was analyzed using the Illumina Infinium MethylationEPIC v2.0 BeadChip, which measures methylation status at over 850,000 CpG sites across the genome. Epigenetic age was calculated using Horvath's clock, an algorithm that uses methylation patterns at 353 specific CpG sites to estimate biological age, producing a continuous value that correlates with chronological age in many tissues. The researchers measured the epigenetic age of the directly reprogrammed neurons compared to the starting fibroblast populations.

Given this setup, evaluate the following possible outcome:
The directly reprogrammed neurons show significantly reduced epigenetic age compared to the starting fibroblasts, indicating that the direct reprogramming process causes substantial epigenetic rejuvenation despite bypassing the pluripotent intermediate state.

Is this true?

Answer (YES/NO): NO